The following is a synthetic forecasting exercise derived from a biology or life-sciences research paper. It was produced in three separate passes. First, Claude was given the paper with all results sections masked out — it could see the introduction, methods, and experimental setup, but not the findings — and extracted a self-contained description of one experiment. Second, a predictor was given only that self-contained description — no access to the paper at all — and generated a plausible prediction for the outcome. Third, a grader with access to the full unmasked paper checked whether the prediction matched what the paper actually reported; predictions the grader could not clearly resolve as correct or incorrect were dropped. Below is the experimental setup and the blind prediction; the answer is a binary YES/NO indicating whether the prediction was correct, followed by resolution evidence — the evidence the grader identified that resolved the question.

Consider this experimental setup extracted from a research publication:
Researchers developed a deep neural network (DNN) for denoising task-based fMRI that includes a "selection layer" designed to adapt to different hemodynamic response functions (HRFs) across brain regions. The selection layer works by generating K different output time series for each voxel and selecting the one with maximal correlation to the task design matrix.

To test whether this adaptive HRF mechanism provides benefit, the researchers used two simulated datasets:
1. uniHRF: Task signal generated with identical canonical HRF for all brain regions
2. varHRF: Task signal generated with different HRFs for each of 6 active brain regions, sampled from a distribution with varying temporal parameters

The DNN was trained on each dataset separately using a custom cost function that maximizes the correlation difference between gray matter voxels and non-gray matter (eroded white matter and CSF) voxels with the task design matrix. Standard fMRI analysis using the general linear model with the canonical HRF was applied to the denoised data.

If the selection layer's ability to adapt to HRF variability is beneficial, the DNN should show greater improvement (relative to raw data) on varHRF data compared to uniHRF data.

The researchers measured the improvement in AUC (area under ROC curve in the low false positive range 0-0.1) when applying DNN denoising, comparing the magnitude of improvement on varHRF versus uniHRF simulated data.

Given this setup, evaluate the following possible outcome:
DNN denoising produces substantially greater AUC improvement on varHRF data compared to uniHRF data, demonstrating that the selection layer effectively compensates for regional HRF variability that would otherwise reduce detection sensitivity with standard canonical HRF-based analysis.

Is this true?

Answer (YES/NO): YES